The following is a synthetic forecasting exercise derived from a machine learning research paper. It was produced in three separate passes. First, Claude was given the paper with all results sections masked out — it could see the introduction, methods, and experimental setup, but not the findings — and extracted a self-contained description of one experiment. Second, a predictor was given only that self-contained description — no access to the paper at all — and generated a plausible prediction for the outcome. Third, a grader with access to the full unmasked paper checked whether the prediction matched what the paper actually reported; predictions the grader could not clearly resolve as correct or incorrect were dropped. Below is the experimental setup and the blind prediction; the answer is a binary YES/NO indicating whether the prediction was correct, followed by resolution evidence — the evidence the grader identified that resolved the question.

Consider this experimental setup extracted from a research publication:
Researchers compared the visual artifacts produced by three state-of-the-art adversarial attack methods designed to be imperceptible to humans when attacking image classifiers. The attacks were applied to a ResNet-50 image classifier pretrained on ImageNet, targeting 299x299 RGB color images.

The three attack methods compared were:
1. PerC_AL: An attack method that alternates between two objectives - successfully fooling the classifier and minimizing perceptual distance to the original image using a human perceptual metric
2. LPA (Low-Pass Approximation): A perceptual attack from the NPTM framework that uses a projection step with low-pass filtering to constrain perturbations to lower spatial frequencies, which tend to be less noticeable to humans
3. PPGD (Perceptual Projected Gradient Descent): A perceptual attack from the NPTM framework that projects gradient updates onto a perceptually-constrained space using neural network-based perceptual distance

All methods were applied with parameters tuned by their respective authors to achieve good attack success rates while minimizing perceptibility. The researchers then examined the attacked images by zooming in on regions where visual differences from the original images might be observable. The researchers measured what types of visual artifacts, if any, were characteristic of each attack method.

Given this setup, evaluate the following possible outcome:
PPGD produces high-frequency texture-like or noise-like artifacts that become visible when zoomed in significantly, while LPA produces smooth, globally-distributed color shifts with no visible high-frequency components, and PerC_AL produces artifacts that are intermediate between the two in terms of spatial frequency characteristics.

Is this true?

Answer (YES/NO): NO